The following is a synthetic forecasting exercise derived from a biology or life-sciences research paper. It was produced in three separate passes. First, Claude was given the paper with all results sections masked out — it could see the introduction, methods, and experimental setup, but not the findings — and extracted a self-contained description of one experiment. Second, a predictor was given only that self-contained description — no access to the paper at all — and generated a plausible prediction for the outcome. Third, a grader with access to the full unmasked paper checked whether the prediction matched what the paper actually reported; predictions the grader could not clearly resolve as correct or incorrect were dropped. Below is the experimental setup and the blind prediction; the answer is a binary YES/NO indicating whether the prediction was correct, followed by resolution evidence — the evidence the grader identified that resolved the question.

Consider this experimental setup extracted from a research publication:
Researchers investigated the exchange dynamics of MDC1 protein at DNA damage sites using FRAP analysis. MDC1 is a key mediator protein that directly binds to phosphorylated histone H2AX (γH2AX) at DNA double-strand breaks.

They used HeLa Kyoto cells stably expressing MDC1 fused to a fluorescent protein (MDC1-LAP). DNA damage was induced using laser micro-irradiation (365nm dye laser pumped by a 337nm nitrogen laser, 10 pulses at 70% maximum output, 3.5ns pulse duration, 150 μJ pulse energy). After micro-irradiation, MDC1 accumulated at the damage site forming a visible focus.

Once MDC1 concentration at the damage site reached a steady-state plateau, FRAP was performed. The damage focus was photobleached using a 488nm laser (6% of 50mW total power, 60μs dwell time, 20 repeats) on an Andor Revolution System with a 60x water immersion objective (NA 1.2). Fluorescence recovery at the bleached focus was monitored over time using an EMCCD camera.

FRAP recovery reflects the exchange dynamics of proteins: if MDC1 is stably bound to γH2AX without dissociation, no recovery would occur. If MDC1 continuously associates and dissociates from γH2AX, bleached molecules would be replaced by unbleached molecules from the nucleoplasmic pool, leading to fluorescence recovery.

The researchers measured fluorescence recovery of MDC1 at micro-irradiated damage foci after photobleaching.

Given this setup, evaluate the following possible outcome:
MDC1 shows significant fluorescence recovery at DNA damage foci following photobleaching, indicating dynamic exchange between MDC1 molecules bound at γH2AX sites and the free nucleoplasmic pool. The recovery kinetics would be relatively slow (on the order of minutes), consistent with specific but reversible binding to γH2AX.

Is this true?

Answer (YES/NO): NO